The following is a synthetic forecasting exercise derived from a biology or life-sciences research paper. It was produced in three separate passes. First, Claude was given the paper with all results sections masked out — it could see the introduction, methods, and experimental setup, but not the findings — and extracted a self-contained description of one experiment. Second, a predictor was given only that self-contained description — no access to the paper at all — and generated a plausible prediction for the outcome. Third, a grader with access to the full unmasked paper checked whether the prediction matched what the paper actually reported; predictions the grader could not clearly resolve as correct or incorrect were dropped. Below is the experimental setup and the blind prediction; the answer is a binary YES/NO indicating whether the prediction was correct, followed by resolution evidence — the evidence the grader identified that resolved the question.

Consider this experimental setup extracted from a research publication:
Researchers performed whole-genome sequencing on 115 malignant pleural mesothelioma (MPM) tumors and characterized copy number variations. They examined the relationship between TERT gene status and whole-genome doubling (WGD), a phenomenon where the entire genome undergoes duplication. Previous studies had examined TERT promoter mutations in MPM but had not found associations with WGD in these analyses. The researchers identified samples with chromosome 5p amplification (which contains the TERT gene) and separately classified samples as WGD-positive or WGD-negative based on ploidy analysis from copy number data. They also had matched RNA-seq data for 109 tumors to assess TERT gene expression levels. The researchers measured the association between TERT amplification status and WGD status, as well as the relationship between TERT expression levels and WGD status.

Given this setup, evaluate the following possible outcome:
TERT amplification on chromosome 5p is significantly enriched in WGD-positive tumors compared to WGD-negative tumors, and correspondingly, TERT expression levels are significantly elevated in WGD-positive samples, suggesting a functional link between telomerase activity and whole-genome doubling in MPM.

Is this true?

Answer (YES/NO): YES